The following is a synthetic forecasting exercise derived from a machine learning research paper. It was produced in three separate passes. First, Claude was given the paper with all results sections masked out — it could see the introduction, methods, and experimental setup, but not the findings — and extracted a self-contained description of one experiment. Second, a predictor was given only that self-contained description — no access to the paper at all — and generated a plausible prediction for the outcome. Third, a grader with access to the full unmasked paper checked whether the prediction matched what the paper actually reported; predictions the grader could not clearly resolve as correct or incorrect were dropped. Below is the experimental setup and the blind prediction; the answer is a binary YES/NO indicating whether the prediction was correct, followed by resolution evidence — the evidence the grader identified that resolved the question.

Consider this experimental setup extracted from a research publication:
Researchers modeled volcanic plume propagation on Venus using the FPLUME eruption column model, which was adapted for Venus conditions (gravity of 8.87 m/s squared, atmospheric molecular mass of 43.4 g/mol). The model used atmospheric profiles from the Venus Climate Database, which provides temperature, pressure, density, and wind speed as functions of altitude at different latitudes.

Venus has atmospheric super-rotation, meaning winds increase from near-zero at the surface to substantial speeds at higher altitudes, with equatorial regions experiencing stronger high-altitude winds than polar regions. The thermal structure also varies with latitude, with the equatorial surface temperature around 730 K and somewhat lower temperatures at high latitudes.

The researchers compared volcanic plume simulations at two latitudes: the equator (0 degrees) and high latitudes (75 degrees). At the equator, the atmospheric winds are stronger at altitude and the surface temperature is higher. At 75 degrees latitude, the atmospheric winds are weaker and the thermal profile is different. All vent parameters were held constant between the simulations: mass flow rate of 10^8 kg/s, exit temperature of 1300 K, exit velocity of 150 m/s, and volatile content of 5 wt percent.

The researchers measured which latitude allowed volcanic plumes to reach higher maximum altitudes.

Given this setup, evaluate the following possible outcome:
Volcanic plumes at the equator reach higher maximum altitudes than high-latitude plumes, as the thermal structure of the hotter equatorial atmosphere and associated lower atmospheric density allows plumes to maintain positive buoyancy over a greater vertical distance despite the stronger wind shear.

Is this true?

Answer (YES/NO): NO